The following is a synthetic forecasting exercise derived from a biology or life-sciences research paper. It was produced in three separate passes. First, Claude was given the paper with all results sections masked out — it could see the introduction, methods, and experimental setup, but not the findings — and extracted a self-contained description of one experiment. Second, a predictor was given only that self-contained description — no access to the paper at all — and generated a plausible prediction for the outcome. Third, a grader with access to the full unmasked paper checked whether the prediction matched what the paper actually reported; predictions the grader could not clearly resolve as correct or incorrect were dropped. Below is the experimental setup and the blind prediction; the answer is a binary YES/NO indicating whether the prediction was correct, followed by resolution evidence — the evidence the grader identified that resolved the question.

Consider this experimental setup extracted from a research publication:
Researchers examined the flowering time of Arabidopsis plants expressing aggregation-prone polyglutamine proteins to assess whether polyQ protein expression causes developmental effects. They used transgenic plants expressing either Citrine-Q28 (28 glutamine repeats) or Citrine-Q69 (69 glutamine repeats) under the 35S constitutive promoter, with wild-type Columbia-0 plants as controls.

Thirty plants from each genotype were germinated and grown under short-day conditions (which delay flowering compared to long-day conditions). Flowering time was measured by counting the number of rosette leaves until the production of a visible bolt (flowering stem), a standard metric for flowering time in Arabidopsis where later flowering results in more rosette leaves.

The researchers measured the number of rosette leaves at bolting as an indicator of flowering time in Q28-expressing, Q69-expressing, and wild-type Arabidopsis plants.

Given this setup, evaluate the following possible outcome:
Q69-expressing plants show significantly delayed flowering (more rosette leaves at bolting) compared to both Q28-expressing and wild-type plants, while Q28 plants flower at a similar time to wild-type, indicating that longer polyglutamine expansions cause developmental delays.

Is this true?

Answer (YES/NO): NO